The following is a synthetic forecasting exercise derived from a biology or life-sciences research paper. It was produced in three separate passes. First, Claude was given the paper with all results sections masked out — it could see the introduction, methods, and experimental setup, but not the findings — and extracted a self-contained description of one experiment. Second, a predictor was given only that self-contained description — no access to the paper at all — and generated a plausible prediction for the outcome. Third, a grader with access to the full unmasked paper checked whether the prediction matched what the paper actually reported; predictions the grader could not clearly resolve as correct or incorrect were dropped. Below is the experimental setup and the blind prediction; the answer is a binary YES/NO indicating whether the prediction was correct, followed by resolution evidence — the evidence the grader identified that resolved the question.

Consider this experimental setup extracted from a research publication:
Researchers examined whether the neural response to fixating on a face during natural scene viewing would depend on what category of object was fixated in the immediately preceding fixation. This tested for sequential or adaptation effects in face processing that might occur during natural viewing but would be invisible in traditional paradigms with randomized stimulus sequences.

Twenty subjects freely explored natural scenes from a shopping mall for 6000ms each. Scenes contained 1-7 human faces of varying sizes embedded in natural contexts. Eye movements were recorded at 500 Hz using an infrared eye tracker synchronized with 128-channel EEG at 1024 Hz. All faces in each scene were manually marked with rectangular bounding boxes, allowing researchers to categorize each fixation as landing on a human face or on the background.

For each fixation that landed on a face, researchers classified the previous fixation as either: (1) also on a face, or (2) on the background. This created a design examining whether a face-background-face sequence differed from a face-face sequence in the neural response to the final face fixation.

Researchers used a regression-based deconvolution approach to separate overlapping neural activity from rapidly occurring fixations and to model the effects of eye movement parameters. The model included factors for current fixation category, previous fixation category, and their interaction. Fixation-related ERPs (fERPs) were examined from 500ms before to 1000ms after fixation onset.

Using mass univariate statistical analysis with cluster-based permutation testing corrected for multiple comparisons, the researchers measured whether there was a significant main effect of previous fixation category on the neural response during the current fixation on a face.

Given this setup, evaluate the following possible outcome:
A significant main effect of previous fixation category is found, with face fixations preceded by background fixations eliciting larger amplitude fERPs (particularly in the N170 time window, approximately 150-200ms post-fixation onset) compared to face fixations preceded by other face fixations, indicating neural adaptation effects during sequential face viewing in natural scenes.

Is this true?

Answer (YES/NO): YES